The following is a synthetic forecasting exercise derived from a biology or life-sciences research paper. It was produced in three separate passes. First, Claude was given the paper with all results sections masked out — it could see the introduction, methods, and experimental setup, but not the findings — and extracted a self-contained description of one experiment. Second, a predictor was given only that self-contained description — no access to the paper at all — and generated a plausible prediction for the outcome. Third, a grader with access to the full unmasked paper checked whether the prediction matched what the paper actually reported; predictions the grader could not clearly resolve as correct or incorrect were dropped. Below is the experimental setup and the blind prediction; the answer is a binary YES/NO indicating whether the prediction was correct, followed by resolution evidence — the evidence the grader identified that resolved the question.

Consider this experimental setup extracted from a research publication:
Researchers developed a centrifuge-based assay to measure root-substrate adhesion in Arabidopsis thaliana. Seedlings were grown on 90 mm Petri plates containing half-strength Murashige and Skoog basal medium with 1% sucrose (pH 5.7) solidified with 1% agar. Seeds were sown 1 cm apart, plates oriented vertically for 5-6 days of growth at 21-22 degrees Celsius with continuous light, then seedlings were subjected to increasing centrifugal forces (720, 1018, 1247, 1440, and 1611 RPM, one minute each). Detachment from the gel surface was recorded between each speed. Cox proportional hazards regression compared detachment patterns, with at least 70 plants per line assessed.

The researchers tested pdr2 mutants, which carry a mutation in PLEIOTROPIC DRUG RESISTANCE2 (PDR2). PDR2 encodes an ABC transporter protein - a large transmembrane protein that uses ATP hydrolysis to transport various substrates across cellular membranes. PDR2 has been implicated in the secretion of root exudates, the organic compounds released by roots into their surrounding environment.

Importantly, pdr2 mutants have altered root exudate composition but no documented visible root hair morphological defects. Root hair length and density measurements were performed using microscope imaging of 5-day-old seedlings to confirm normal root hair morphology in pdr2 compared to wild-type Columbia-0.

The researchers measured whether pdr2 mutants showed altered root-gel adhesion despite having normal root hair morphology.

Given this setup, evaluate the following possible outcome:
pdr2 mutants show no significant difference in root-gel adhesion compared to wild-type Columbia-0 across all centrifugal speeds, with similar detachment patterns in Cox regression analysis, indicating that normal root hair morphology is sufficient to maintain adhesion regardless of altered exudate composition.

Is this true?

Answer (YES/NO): NO